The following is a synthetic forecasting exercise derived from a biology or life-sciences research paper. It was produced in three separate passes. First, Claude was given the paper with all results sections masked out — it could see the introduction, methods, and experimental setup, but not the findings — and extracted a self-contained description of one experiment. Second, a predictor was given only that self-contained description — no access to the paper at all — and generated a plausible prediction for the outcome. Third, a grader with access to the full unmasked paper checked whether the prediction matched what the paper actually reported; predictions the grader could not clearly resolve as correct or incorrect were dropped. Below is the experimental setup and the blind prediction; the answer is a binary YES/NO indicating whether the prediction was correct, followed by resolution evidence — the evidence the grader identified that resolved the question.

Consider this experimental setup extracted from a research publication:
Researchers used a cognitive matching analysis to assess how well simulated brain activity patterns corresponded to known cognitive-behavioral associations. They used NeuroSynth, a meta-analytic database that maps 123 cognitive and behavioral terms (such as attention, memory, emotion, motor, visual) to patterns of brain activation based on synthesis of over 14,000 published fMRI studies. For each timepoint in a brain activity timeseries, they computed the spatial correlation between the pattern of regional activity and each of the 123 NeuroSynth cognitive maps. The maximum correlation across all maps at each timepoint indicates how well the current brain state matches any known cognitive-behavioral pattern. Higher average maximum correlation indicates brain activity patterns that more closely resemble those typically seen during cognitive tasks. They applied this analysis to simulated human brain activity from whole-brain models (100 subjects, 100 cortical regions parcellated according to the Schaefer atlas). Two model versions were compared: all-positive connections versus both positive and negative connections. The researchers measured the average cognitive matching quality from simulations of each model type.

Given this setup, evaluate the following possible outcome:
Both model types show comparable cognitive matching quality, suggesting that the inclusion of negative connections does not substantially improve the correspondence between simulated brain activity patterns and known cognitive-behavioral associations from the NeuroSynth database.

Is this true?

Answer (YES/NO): NO